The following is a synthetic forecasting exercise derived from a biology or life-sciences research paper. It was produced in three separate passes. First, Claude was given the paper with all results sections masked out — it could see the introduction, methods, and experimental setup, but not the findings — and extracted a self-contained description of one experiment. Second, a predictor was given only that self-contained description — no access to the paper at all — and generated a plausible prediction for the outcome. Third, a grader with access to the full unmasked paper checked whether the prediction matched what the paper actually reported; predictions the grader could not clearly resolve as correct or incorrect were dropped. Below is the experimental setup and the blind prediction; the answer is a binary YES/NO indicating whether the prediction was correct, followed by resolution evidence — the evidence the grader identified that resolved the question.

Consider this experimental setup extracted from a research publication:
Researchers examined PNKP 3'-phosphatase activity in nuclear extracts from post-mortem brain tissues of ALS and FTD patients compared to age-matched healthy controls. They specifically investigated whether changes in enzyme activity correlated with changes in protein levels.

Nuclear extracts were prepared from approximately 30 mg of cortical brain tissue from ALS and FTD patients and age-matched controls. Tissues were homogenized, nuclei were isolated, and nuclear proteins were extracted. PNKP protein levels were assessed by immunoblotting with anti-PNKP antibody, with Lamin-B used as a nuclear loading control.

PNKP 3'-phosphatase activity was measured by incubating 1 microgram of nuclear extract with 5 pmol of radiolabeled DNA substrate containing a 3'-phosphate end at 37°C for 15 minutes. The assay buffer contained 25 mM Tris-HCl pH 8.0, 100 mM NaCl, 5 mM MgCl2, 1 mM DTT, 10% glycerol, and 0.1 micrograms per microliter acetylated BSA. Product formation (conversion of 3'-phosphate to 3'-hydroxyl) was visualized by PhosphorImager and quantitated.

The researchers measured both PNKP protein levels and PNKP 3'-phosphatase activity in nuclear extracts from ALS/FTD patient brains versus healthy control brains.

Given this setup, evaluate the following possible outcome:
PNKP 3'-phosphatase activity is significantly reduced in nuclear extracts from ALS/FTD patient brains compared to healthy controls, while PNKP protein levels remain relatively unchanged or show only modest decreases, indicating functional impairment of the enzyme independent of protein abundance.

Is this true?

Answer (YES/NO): YES